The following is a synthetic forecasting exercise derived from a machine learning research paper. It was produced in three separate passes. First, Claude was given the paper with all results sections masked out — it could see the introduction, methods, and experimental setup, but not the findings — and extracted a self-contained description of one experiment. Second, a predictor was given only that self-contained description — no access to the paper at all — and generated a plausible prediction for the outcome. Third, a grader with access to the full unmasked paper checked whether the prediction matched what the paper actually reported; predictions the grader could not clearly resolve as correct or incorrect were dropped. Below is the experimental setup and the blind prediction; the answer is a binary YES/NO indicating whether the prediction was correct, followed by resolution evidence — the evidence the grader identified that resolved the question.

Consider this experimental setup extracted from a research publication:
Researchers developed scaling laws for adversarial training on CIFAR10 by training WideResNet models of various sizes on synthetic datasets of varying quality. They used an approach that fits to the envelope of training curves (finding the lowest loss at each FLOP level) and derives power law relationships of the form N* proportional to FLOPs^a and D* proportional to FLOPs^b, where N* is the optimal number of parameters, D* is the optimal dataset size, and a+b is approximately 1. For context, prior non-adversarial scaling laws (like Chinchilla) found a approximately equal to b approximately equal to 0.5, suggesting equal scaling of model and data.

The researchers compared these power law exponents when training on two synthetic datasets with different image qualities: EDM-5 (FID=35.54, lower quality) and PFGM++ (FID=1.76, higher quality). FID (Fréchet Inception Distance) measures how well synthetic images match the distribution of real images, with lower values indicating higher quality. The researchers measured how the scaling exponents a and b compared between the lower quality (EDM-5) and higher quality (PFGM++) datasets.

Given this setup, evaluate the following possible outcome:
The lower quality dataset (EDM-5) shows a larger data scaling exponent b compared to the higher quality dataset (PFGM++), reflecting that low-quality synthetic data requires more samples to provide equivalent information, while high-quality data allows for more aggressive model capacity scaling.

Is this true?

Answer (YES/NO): NO